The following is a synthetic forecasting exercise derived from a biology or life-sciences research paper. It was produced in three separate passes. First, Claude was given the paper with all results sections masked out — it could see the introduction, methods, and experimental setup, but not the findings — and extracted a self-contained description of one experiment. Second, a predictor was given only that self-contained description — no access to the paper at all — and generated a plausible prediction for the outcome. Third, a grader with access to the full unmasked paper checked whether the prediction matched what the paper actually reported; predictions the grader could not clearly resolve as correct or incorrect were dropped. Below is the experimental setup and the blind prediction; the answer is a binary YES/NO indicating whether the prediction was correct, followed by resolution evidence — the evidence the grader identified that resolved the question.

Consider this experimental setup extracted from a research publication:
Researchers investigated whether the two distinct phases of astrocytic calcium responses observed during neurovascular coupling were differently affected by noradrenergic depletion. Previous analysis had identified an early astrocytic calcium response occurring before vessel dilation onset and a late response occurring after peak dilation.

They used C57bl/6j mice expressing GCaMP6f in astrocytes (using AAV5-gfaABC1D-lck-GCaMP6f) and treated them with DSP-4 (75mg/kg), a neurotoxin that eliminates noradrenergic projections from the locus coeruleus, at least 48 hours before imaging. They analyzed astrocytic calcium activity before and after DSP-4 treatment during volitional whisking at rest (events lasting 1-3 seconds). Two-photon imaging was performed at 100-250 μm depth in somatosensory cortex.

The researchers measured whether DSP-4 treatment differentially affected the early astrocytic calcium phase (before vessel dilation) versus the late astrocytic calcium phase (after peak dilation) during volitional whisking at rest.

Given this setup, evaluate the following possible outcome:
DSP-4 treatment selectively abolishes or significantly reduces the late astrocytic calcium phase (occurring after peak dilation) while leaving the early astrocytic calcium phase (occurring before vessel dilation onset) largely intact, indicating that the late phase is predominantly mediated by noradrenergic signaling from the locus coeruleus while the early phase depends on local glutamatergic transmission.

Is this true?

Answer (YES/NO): NO